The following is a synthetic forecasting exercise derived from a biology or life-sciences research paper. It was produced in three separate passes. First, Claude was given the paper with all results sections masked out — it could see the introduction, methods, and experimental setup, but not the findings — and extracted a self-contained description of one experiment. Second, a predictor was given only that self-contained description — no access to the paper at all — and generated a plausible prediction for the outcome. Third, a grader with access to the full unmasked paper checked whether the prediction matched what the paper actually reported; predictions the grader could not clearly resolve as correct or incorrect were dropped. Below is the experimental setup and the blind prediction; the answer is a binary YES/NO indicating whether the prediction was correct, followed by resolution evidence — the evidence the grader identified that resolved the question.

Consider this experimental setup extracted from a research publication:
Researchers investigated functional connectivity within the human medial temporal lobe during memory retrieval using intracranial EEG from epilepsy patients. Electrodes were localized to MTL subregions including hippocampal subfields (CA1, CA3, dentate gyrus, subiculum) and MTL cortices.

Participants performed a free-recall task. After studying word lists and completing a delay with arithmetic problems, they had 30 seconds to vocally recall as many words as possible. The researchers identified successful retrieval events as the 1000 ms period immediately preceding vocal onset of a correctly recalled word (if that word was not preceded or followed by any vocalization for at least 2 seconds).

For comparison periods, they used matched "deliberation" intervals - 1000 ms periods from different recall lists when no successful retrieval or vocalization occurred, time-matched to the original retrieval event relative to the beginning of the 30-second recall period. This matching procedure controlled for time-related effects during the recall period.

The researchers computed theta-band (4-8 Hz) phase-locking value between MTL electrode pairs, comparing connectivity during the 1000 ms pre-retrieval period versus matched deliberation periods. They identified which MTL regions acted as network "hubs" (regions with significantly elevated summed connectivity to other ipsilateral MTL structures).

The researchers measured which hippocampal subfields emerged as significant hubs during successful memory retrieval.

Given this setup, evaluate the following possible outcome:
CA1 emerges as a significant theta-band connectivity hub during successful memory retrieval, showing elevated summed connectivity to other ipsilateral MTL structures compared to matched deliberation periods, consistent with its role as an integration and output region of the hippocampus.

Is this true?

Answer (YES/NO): NO